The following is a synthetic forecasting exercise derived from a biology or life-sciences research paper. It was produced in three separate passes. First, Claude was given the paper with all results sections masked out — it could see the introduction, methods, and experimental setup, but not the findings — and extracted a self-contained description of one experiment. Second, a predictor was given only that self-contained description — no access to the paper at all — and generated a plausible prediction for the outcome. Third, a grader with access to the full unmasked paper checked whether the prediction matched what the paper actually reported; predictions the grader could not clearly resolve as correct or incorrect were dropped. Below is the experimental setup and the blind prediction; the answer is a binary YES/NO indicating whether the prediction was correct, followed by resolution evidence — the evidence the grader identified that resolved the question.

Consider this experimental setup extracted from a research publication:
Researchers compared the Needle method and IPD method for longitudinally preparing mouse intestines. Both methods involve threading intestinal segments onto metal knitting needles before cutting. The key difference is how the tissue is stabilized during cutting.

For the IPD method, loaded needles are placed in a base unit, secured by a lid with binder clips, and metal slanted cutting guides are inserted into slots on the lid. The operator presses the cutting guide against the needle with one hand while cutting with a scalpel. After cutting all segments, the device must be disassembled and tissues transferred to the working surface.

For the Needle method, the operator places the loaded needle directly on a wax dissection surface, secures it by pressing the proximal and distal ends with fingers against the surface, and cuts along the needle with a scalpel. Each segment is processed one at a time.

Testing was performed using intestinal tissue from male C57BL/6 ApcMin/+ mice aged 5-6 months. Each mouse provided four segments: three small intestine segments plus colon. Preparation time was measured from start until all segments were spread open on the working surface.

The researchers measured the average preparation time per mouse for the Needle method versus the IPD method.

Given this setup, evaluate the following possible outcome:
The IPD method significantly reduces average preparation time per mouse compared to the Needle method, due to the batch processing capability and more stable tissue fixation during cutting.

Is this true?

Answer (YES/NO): NO